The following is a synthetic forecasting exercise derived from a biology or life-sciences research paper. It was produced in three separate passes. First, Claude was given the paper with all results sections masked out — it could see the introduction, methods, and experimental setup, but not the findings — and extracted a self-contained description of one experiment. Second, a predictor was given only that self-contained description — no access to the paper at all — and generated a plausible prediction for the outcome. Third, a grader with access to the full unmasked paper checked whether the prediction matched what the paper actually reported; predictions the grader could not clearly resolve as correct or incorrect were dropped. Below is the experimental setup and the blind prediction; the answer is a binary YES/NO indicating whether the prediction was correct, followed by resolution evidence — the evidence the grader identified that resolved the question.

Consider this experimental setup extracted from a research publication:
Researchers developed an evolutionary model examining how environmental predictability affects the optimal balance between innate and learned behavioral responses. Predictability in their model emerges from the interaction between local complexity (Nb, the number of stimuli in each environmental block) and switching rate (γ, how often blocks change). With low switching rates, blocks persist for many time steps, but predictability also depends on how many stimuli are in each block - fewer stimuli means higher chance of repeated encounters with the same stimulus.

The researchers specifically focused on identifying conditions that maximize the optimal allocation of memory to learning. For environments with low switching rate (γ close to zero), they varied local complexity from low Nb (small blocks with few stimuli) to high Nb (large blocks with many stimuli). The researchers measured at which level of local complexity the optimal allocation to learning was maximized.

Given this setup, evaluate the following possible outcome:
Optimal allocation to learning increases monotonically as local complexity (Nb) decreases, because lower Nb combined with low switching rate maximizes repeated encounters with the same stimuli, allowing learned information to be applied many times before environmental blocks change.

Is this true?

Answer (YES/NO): NO